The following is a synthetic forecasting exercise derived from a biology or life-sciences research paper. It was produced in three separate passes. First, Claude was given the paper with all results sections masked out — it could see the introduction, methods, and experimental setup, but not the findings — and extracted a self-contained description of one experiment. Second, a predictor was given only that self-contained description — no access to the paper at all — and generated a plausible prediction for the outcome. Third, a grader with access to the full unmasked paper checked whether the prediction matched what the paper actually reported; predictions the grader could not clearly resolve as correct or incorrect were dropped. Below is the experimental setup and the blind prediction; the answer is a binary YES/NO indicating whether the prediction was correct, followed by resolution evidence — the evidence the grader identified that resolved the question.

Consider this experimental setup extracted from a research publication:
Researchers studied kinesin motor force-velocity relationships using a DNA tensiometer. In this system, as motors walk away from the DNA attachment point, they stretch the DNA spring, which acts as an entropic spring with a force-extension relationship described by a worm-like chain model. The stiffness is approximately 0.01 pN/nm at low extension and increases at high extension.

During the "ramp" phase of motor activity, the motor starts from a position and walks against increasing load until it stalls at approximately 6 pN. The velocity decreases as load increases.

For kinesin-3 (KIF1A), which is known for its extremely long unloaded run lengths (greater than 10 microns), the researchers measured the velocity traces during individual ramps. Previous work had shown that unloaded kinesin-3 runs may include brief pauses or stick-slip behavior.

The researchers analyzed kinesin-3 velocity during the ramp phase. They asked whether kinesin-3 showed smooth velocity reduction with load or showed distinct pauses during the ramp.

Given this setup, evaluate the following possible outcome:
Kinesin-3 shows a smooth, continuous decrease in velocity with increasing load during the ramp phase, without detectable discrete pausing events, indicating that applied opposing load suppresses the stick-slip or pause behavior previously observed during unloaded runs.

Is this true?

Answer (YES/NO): NO